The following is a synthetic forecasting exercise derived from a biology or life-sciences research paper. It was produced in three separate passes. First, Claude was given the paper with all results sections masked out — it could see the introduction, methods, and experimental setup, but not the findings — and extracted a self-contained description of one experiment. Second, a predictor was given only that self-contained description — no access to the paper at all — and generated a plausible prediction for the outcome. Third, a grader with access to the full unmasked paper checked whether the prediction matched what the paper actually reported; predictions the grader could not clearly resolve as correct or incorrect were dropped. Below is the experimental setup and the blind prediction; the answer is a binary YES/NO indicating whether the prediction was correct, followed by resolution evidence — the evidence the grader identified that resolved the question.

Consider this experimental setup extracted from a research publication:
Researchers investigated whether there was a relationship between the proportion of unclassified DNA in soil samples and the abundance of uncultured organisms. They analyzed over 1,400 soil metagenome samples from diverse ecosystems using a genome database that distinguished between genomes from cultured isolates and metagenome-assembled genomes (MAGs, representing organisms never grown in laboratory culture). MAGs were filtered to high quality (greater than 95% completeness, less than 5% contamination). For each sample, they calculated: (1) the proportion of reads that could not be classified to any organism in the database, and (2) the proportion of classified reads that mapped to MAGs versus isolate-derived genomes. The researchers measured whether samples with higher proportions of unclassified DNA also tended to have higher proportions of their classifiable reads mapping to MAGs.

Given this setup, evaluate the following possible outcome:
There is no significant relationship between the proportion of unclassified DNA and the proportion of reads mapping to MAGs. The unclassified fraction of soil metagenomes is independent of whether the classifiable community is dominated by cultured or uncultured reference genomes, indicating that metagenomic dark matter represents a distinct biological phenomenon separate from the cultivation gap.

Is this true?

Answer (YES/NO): NO